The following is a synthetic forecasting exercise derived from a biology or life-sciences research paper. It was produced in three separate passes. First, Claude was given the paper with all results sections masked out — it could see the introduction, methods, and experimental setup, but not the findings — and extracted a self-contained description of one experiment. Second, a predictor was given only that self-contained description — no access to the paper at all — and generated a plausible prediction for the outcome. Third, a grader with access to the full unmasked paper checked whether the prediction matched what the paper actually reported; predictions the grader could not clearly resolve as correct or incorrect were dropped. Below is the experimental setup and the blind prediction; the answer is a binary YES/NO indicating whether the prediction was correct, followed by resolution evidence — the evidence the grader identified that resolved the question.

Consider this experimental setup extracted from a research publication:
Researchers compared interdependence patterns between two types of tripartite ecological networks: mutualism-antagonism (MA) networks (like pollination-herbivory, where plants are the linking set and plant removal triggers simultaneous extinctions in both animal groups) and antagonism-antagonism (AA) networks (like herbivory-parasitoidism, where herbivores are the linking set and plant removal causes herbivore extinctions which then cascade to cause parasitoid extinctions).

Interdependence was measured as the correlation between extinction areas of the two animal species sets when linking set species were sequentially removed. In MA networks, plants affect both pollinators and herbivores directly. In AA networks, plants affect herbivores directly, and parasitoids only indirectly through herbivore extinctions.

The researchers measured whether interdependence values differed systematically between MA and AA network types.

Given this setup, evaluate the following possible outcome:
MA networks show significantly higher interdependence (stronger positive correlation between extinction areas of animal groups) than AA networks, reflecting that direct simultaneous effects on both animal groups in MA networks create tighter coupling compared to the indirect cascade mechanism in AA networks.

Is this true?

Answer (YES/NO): NO